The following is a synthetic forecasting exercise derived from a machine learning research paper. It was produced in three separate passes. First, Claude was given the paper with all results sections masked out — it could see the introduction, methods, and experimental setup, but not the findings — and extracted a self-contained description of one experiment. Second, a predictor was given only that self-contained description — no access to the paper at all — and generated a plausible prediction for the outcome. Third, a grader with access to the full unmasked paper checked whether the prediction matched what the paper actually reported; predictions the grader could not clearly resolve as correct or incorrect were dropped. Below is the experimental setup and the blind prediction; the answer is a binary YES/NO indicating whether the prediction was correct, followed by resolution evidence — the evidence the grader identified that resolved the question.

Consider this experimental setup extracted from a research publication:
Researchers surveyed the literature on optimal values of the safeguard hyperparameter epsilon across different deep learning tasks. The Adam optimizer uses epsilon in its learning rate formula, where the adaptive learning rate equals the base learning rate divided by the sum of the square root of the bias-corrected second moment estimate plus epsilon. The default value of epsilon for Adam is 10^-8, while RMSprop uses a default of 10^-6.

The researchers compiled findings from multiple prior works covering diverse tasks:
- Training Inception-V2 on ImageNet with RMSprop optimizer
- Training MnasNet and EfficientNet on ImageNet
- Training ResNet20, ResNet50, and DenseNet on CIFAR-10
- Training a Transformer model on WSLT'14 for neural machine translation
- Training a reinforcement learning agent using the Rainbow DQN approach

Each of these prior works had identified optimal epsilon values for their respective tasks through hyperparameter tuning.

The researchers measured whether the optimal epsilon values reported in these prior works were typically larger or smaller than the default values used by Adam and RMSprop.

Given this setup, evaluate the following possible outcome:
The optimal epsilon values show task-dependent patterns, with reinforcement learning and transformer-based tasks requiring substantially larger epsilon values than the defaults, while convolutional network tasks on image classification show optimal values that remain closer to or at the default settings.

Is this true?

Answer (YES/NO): NO